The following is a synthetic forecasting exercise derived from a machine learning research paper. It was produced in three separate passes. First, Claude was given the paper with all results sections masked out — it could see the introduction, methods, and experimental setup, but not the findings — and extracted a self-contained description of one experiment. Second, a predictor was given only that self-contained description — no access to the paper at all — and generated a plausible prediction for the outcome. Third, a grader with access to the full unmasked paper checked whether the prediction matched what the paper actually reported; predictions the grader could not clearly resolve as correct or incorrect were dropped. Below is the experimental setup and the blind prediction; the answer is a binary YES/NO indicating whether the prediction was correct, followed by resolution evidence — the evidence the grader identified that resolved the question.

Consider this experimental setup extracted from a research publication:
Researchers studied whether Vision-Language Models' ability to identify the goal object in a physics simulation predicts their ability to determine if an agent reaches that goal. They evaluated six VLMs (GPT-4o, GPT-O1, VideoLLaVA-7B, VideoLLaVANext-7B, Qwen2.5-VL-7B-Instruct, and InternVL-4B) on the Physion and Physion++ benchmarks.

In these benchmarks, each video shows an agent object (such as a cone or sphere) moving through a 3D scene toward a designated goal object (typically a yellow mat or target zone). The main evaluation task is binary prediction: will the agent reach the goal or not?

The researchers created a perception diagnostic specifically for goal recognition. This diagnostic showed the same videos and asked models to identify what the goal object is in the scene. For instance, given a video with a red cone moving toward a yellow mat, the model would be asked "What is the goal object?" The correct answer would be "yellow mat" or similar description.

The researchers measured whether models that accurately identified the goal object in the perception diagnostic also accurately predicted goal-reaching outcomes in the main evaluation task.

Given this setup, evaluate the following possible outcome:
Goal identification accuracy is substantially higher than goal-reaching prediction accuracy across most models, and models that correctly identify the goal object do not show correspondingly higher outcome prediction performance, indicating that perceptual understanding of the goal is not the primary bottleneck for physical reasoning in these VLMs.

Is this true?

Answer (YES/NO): YES